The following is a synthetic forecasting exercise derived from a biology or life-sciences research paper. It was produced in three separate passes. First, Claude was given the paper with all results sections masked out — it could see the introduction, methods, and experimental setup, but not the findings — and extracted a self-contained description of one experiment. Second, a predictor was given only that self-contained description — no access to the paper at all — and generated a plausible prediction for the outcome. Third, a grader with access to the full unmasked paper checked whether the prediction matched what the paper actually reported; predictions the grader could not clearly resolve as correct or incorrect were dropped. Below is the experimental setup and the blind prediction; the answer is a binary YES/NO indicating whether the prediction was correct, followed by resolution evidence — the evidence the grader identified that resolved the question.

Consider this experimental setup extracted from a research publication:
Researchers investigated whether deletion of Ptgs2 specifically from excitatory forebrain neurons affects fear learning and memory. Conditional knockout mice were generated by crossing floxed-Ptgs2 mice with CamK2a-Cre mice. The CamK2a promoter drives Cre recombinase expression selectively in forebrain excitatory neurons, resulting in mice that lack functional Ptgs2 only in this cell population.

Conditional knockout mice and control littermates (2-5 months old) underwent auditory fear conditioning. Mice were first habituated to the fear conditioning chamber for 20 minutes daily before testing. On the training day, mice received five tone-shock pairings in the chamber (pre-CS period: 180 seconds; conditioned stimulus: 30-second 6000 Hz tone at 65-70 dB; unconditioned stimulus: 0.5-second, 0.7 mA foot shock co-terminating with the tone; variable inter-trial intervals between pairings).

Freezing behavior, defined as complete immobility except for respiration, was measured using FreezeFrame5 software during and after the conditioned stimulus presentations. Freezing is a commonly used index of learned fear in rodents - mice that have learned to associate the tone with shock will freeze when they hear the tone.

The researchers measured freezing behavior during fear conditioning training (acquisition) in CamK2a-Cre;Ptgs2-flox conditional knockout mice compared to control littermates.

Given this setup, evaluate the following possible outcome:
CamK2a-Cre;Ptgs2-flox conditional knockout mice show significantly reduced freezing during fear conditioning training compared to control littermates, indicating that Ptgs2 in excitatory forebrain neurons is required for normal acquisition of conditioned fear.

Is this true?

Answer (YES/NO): NO